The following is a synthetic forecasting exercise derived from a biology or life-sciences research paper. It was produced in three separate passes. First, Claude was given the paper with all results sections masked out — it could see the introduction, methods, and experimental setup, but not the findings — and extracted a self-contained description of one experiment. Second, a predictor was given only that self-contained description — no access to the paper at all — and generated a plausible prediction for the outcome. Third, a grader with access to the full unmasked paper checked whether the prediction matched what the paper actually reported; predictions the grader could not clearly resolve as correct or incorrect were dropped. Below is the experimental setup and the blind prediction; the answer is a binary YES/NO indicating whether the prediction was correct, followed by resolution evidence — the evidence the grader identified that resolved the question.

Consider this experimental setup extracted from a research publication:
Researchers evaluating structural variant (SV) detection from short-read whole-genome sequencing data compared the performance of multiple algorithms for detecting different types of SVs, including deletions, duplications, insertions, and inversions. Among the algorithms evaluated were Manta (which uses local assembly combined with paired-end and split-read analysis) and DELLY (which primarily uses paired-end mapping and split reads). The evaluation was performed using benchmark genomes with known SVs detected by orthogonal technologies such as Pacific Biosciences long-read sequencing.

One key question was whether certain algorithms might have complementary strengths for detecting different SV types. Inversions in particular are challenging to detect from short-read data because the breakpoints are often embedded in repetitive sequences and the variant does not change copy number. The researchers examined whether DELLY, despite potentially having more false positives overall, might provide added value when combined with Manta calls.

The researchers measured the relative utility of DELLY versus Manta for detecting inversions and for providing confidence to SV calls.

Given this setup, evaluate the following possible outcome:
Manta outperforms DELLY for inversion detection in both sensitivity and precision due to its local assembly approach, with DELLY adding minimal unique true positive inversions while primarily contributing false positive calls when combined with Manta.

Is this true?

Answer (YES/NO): NO